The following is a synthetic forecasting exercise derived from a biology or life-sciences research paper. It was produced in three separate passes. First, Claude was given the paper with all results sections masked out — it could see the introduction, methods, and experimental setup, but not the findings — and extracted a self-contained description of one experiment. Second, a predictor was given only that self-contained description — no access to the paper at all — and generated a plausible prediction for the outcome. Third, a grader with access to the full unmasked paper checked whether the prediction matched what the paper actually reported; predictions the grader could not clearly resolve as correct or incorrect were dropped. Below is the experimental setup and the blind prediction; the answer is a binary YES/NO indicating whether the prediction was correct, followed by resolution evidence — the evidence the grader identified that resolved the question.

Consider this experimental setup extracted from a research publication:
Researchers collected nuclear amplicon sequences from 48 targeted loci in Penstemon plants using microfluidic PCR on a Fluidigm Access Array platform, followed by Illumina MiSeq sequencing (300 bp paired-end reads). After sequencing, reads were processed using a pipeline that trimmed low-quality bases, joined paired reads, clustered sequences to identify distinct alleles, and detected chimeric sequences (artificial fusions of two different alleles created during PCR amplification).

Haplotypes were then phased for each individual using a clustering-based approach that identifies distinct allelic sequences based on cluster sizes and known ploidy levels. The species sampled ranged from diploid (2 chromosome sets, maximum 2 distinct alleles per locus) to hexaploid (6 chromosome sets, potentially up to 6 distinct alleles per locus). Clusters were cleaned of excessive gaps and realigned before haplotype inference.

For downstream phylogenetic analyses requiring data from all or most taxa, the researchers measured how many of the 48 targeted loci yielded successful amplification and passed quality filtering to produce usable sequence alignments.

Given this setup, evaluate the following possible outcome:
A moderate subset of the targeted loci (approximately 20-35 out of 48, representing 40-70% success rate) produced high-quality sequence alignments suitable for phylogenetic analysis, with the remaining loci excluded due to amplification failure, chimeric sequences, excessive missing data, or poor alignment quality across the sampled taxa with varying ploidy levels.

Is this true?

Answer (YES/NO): NO